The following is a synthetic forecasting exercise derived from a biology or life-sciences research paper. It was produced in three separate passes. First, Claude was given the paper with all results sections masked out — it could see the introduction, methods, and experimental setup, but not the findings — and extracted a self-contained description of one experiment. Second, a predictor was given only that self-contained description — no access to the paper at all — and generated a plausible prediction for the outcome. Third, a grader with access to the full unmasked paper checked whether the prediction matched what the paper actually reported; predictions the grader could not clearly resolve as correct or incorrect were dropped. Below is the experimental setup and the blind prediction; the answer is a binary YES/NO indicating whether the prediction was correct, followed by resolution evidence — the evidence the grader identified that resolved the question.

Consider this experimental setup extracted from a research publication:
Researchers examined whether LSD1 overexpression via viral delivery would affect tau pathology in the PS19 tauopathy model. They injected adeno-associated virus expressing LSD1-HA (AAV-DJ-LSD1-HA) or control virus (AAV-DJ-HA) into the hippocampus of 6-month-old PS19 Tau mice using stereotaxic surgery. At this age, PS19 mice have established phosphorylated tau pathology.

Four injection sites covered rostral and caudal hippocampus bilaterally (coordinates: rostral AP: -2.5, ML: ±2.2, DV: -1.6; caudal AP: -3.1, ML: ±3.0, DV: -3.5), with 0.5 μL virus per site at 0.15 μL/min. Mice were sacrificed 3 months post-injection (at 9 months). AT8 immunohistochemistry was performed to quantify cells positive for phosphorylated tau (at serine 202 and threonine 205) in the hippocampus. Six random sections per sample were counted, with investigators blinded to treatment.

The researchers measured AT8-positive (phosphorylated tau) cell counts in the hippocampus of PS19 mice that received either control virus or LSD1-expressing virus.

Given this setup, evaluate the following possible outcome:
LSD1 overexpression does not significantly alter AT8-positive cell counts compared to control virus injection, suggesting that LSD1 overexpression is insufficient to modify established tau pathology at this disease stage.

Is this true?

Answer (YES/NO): YES